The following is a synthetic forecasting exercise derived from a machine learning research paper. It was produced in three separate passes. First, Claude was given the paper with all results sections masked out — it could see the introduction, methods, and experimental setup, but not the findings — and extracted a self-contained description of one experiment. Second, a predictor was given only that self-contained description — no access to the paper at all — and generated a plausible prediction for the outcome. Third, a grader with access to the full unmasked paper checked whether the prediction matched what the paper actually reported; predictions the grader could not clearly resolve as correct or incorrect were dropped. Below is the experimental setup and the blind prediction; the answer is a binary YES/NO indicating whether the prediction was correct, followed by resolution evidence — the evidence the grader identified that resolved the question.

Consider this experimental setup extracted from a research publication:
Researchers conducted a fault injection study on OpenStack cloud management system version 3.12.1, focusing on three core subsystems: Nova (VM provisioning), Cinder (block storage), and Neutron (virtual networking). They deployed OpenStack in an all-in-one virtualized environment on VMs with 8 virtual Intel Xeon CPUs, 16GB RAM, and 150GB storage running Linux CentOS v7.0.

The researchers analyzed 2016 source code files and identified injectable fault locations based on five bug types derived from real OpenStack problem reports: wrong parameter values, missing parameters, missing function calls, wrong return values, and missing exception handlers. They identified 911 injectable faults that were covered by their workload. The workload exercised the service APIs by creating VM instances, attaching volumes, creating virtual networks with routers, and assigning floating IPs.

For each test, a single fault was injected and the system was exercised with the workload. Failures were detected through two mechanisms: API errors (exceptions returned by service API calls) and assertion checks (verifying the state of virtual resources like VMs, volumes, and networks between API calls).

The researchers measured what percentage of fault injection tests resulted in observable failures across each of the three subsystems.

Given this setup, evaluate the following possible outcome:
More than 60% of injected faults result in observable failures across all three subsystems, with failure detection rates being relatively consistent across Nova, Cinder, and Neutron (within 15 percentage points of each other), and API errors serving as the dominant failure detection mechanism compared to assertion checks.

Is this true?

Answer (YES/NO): NO